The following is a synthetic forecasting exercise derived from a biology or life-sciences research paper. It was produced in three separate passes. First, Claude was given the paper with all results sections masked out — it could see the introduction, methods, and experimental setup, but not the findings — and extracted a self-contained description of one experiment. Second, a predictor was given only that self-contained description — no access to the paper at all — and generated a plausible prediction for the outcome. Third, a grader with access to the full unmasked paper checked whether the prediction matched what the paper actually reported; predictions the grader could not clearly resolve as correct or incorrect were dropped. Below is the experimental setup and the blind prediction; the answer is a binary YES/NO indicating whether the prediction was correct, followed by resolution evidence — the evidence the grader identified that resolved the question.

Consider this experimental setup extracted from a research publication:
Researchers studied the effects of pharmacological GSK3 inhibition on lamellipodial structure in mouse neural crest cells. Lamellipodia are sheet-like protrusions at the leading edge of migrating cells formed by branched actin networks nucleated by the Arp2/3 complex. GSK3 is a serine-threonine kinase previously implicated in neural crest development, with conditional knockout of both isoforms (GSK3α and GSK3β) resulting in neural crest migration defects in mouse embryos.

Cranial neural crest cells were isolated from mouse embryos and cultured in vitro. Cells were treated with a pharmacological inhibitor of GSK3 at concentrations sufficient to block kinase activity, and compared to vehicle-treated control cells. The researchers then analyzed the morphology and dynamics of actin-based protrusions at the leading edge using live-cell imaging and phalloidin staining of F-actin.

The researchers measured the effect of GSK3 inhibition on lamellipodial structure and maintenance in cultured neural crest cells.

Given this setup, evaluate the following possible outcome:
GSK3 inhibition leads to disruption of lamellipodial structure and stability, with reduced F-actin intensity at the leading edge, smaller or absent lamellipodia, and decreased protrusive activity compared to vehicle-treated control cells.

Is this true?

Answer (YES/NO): NO